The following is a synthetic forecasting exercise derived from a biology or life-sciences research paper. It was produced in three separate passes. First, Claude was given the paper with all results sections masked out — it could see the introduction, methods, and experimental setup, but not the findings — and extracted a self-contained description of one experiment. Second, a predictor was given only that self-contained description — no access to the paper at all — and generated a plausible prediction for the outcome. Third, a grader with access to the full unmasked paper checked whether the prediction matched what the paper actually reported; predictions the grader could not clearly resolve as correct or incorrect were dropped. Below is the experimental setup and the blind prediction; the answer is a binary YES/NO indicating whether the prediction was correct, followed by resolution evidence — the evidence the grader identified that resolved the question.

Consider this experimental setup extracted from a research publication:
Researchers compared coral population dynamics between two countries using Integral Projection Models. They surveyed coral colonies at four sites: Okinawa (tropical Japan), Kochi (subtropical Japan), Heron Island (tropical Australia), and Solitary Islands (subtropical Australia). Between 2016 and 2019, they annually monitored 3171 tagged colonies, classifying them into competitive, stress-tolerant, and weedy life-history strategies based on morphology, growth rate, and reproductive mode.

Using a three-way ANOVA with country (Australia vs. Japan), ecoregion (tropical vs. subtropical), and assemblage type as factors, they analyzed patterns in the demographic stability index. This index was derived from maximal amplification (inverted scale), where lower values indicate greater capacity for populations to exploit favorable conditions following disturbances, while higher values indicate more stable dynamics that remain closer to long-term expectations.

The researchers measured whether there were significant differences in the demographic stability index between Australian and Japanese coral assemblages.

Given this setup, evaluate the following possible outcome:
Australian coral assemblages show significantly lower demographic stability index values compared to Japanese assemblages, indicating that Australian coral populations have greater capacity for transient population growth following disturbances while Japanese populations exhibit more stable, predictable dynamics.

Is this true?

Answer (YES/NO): NO